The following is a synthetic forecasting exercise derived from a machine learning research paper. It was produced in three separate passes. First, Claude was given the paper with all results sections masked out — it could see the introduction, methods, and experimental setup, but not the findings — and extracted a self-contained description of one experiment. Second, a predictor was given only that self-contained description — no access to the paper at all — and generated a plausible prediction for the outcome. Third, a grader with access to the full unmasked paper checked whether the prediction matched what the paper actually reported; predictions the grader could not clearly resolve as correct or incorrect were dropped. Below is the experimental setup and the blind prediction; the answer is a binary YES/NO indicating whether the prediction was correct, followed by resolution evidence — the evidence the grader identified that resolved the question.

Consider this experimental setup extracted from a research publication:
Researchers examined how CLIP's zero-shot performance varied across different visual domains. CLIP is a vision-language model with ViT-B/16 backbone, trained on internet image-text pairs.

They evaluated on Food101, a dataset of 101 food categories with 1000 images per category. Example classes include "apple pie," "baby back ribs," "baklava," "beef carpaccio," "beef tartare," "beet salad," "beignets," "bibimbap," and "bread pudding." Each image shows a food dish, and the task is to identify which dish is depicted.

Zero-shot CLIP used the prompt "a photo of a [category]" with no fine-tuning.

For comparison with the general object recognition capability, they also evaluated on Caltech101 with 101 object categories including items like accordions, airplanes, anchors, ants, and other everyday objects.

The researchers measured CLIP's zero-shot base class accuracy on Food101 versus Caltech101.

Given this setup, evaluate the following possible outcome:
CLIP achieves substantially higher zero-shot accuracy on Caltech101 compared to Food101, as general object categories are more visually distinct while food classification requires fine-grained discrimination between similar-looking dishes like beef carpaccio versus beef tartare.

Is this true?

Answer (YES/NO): YES